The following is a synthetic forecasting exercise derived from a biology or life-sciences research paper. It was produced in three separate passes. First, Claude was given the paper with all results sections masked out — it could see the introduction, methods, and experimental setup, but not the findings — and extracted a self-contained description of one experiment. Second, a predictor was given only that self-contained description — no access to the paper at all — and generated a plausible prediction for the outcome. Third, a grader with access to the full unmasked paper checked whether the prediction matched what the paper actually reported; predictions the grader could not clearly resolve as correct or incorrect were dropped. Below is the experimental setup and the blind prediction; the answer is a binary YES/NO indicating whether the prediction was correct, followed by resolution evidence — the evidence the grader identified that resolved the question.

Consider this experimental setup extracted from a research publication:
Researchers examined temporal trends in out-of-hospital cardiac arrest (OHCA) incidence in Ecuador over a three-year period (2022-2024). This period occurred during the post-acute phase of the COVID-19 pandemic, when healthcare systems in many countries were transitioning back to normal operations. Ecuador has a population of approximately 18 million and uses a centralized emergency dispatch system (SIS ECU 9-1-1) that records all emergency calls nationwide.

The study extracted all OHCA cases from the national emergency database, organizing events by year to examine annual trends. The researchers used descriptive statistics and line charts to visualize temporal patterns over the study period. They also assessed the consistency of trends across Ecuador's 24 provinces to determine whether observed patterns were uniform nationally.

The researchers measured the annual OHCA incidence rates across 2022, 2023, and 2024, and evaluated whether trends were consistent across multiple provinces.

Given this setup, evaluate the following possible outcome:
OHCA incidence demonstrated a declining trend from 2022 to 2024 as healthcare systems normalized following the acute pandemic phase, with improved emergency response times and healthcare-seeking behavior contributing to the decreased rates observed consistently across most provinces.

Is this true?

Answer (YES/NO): YES